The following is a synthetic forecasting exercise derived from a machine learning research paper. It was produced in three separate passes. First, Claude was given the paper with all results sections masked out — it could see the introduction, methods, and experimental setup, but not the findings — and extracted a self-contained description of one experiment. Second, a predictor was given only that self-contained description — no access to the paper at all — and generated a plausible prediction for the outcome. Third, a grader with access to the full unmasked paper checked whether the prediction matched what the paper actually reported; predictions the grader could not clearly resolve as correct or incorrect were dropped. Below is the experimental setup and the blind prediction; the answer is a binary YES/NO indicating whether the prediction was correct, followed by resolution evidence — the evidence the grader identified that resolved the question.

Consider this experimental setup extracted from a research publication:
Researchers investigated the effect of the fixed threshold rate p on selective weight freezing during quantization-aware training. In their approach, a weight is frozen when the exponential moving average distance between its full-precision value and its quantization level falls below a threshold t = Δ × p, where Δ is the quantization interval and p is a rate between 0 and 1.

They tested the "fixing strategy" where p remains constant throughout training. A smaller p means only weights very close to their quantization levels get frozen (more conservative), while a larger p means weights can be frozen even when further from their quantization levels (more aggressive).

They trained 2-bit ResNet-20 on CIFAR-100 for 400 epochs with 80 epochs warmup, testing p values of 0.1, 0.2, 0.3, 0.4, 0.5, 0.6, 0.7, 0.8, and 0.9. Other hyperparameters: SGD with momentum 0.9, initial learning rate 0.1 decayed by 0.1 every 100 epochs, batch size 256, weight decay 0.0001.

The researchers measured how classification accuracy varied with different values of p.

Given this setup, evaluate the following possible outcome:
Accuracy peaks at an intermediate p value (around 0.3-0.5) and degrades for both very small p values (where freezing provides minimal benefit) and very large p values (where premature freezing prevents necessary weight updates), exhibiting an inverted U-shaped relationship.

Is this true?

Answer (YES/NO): NO